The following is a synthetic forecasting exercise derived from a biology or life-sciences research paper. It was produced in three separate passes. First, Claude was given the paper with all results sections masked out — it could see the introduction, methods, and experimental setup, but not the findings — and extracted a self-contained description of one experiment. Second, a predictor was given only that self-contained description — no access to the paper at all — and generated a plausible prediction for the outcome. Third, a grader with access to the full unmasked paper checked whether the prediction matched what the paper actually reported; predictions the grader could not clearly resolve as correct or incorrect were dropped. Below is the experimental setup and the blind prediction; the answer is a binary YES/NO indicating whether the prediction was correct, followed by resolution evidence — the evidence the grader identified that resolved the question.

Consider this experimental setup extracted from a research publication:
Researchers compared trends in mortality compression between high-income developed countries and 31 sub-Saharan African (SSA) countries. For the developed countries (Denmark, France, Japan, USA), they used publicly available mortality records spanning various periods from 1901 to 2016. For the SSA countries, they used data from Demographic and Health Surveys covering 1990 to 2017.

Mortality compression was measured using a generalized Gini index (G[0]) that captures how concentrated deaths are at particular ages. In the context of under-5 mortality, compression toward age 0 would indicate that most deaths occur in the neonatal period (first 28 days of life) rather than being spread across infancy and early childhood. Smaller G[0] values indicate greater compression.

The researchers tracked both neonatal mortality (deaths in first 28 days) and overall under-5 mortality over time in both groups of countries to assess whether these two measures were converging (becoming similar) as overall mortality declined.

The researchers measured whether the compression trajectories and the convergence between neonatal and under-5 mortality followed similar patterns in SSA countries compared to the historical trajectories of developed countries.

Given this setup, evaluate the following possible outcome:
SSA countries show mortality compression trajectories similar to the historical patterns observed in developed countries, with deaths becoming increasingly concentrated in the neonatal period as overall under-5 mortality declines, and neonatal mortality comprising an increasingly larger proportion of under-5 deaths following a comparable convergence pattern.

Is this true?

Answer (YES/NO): NO